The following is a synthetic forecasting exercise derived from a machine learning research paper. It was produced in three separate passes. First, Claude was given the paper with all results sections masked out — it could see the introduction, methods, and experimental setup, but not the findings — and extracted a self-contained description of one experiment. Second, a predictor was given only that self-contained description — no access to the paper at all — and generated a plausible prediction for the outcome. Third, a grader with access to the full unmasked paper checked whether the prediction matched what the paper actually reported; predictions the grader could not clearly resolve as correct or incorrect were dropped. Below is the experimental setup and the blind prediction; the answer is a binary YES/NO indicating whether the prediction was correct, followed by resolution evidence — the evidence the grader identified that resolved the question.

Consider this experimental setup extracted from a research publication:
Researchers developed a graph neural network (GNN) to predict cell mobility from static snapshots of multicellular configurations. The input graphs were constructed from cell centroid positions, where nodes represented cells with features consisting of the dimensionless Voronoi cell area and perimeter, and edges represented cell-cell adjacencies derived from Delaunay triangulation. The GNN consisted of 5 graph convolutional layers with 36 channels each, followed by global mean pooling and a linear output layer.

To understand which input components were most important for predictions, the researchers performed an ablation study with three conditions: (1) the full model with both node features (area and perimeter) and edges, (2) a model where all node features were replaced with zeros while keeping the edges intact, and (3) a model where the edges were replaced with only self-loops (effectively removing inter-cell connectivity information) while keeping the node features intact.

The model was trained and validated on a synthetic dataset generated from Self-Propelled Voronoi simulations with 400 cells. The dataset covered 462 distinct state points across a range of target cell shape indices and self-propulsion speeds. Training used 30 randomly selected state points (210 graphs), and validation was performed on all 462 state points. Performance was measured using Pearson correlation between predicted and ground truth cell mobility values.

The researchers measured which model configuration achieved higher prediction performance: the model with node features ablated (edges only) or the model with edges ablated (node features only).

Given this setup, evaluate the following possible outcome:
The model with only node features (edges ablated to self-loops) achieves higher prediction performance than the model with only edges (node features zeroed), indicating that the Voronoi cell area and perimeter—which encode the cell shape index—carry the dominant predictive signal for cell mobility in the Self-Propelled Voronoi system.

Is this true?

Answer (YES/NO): YES